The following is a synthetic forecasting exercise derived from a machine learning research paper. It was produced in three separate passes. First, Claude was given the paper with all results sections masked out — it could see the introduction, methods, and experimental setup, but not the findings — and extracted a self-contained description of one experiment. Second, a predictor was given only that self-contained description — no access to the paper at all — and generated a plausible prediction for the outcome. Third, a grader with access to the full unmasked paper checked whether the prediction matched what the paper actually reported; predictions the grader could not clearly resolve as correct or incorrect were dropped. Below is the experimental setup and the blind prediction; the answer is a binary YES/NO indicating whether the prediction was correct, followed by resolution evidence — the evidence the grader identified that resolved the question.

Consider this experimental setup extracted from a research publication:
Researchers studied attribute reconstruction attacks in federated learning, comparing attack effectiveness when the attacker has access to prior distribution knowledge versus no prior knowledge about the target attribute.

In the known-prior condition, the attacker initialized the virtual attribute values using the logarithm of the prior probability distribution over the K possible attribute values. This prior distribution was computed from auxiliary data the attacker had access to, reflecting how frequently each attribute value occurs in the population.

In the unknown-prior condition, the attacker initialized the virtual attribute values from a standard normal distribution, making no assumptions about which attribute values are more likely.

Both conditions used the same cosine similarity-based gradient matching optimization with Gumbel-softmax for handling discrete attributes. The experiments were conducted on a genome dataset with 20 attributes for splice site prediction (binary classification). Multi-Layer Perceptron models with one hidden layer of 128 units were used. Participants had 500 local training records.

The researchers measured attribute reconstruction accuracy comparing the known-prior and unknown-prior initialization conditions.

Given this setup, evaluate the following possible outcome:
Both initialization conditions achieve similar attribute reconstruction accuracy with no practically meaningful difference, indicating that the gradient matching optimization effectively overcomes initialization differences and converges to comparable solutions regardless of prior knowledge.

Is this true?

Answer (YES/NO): NO